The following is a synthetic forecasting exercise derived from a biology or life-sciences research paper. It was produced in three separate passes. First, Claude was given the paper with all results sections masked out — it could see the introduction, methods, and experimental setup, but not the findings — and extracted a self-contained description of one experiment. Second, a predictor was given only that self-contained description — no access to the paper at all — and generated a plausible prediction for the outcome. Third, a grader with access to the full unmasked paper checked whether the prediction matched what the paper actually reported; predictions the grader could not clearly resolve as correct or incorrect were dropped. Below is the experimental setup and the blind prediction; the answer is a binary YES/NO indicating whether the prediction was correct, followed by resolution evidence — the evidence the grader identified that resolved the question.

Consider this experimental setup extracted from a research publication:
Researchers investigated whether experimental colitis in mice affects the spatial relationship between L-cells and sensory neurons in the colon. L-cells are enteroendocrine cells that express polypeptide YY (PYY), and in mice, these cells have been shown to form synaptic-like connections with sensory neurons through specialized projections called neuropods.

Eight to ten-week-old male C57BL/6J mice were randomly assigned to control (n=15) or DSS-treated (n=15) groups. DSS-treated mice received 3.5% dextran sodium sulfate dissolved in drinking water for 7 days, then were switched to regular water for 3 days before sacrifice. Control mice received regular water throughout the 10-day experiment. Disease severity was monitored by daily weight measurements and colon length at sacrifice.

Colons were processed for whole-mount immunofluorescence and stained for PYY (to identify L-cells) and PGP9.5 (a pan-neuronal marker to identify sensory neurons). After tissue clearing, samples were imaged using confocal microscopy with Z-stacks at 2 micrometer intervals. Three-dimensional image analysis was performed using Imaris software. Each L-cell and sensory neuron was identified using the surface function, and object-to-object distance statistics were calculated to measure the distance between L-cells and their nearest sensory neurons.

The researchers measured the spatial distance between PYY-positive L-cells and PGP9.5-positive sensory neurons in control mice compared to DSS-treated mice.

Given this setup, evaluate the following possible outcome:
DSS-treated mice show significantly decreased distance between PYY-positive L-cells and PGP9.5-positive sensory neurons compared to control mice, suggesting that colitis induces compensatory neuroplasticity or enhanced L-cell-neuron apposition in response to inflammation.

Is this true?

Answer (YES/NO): NO